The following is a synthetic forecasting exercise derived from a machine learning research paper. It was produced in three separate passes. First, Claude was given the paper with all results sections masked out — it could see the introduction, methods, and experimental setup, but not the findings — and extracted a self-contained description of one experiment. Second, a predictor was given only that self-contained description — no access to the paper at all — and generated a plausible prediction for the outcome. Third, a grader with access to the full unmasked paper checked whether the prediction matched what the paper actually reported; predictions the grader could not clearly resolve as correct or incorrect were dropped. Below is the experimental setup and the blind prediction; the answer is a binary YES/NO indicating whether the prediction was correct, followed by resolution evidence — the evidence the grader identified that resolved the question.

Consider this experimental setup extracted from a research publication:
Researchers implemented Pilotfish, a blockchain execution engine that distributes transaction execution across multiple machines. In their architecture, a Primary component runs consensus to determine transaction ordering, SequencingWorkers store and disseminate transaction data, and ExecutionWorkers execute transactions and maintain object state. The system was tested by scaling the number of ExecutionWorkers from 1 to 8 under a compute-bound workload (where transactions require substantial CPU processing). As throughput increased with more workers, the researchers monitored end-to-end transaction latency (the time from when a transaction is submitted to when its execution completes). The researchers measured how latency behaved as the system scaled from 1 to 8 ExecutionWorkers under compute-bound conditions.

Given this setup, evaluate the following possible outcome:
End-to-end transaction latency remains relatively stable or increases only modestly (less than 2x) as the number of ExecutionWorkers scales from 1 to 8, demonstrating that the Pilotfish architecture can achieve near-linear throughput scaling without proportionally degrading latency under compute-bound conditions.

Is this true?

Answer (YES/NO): YES